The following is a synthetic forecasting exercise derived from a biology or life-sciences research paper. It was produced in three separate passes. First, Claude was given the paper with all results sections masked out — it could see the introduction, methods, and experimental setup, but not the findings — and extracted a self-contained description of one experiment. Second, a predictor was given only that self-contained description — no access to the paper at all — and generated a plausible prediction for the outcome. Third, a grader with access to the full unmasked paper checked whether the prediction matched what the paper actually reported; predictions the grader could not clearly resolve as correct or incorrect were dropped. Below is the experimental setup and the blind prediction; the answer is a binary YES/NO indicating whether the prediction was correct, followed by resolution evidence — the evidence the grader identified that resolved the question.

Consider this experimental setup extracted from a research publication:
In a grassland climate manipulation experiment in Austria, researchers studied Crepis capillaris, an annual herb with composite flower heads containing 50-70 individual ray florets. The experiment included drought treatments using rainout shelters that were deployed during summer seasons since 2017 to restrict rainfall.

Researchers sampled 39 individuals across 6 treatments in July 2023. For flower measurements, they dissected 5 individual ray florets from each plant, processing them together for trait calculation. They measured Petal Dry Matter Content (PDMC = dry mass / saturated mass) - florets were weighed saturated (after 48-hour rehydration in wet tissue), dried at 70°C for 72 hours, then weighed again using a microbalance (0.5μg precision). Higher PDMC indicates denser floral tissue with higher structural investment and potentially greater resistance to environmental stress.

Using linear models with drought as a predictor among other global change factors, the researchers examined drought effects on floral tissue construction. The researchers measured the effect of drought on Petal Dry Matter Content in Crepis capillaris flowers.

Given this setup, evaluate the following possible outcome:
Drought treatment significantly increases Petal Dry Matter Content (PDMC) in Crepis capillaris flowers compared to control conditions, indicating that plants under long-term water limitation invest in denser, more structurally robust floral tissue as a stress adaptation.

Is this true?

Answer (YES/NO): YES